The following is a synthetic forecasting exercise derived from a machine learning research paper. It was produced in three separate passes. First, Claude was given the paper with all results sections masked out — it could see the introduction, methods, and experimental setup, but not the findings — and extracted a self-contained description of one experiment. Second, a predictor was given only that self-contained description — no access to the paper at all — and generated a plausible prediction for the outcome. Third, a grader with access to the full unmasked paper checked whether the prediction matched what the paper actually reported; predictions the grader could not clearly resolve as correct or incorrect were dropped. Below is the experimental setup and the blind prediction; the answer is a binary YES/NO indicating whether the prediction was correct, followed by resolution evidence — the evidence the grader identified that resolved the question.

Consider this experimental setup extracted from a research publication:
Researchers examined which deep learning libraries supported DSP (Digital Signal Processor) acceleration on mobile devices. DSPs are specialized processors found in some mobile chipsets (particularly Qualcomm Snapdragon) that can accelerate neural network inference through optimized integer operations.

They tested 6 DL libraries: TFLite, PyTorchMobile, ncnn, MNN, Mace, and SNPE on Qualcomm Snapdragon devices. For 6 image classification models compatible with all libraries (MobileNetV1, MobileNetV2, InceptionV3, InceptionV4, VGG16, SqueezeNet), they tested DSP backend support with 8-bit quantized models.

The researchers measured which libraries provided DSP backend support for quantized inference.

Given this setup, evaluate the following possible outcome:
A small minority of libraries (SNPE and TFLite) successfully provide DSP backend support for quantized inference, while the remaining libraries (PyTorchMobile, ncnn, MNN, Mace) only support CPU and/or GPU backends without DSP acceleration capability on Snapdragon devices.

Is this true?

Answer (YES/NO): YES